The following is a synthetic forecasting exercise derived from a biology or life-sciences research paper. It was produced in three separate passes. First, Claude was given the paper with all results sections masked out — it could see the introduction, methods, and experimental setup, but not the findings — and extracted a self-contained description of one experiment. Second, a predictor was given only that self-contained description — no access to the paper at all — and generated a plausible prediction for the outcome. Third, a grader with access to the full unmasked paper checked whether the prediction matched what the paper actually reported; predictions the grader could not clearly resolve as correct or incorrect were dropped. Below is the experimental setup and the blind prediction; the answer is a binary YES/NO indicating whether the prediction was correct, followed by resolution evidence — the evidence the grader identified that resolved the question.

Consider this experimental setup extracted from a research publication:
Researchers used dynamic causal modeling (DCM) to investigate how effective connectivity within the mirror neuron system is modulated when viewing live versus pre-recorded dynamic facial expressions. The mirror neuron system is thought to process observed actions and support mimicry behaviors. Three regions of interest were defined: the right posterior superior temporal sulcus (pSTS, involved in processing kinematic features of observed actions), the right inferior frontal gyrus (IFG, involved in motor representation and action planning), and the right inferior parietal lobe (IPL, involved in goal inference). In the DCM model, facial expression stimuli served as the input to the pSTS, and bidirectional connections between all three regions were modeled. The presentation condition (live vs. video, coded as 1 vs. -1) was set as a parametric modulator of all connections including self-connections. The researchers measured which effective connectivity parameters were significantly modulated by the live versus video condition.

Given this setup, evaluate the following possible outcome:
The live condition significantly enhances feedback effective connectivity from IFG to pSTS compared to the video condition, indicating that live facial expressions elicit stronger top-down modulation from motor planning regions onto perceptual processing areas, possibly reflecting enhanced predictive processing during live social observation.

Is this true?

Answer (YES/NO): NO